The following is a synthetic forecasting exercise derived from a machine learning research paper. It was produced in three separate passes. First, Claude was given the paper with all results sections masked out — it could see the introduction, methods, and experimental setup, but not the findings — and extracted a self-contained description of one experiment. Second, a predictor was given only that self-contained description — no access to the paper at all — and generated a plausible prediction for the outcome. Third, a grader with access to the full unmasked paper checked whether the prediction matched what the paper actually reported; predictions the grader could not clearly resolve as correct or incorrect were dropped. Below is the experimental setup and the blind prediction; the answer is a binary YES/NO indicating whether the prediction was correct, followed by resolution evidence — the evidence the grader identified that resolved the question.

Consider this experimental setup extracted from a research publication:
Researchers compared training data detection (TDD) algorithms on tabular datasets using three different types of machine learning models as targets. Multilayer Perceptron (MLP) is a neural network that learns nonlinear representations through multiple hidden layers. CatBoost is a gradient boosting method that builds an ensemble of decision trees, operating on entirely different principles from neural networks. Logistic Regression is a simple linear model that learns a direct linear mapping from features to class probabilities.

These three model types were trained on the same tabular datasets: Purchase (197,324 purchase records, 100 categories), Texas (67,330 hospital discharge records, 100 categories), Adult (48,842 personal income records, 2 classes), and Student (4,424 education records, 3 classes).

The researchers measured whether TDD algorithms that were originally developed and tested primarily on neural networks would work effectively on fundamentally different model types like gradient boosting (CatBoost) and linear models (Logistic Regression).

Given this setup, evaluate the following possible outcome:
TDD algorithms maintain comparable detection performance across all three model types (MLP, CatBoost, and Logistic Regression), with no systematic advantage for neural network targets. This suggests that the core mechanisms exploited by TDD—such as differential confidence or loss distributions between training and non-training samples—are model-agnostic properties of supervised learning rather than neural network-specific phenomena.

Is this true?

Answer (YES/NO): NO